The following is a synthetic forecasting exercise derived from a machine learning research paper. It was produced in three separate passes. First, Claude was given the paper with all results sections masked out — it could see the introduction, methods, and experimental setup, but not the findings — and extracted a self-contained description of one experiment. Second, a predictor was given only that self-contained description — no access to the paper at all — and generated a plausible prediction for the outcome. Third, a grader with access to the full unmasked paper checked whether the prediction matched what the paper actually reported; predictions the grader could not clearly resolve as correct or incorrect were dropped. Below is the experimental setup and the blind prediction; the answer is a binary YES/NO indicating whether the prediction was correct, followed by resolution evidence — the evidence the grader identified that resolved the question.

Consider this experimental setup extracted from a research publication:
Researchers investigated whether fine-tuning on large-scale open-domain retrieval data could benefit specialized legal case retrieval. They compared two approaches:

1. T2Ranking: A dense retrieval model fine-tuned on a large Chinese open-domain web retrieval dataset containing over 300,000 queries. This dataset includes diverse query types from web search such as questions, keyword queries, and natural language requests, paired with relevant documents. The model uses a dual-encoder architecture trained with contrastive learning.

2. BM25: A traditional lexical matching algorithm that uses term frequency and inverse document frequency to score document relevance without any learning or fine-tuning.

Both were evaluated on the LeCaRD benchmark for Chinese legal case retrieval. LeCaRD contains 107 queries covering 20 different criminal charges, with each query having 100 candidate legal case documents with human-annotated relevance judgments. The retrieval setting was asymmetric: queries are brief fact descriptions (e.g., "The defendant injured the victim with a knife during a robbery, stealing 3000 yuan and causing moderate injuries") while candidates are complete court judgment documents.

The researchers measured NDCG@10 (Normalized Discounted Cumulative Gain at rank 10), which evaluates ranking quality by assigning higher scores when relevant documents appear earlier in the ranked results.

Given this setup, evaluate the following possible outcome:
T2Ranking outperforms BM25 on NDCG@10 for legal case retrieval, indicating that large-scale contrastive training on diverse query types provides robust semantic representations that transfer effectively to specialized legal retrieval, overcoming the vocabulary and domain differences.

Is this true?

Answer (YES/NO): NO